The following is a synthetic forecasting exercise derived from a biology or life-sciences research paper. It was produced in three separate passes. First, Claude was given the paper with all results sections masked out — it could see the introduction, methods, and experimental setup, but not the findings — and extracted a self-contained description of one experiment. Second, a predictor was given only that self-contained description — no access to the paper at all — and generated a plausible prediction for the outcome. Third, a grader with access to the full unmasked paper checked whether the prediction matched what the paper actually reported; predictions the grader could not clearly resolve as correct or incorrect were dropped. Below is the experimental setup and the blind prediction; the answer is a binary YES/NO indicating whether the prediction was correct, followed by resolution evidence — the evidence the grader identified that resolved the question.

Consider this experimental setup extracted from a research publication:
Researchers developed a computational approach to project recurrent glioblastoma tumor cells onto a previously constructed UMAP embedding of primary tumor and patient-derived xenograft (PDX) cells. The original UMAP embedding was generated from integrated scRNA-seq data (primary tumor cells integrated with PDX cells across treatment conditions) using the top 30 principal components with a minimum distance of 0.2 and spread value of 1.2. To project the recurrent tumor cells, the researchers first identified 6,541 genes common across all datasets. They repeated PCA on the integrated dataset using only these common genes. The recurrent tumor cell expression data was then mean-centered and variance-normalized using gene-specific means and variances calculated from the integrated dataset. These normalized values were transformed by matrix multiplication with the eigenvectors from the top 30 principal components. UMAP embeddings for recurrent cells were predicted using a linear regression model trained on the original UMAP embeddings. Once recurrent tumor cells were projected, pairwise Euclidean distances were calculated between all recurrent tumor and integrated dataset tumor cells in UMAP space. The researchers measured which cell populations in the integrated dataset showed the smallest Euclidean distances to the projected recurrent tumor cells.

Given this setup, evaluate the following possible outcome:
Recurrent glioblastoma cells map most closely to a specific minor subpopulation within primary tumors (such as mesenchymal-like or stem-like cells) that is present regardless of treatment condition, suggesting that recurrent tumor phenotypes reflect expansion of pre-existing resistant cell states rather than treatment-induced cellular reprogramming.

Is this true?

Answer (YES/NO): NO